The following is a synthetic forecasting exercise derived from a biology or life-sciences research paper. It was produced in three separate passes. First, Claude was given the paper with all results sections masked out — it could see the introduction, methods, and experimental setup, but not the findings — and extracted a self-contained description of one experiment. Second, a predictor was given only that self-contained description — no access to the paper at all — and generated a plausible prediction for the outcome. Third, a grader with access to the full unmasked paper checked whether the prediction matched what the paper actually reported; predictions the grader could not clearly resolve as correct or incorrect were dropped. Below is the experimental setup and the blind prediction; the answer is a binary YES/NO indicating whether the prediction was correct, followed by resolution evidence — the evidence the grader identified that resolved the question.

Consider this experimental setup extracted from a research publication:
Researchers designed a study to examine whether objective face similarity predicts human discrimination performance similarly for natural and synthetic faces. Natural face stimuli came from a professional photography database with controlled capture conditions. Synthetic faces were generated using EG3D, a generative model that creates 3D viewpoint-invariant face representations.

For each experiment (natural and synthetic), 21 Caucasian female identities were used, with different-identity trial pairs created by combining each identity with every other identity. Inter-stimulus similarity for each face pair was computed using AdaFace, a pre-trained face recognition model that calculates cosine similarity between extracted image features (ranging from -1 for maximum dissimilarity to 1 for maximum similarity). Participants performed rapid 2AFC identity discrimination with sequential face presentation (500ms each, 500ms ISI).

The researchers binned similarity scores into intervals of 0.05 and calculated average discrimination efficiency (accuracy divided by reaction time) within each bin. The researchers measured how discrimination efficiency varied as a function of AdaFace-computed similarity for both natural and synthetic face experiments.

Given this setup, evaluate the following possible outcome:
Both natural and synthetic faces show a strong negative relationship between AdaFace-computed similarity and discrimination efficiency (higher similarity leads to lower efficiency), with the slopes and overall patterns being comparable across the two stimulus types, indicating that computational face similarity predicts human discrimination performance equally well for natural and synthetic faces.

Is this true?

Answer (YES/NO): YES